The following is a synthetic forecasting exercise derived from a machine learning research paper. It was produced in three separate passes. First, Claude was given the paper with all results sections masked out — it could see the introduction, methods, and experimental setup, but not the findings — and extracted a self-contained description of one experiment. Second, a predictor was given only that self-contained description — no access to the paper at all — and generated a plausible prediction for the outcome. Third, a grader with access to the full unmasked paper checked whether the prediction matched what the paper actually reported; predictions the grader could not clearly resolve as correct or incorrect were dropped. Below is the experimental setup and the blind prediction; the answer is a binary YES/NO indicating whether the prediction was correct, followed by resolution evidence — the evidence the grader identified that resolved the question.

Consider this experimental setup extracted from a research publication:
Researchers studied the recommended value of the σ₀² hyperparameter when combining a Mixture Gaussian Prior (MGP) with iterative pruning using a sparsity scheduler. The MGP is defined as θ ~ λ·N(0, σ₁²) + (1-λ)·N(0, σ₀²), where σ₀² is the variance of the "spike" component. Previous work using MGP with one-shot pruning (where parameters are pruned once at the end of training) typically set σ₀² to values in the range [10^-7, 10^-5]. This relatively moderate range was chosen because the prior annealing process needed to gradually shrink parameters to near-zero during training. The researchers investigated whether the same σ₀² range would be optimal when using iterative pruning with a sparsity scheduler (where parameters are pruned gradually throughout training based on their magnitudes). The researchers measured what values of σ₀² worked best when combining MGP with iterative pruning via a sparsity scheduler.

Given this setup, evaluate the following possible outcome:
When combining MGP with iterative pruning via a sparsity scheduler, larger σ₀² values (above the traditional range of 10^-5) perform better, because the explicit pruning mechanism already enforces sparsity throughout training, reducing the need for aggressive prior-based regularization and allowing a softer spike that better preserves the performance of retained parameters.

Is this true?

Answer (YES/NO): NO